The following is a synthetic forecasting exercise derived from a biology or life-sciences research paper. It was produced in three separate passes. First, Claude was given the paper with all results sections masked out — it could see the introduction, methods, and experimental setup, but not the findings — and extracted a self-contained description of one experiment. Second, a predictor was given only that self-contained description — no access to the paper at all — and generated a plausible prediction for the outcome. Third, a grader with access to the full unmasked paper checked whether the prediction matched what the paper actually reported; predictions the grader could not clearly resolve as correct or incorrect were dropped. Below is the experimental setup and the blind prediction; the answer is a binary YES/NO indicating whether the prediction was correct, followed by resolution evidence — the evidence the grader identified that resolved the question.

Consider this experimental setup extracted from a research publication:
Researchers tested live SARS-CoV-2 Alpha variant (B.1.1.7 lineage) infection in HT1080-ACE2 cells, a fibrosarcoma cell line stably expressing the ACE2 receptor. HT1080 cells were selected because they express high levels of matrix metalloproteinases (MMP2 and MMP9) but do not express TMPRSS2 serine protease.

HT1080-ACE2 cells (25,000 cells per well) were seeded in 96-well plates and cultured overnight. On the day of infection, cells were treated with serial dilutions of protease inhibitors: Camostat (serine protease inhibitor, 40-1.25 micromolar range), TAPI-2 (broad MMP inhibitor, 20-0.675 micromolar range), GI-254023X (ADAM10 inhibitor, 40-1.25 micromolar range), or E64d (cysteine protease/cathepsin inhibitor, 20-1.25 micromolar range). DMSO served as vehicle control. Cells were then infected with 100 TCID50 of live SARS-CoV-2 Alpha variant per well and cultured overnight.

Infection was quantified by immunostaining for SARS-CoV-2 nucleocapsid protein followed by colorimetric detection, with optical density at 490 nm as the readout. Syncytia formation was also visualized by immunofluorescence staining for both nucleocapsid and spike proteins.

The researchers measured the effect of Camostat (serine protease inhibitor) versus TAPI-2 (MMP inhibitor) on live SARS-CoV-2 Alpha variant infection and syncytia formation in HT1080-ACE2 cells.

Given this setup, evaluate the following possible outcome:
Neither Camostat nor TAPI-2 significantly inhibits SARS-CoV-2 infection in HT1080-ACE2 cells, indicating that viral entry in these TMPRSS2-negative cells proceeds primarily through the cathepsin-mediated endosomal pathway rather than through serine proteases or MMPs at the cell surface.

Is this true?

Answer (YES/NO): NO